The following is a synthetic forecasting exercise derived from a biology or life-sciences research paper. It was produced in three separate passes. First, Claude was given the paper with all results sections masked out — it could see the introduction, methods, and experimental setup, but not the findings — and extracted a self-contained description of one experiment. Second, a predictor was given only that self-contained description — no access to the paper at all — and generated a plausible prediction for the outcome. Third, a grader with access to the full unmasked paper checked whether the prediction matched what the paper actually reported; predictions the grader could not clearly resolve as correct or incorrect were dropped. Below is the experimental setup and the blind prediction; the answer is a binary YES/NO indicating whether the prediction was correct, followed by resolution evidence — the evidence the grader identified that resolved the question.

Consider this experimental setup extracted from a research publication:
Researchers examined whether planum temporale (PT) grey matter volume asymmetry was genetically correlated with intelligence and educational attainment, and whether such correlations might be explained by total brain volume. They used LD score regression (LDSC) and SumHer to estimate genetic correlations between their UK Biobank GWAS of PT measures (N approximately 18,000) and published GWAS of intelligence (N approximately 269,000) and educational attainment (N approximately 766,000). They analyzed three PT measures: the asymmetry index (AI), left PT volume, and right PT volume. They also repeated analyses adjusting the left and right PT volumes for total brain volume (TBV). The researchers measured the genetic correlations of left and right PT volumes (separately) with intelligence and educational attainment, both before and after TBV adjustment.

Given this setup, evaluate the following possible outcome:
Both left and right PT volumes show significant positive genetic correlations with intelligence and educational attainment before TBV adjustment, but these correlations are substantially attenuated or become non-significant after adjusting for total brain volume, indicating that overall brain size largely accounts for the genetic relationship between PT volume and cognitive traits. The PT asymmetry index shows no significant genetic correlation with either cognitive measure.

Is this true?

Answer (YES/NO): YES